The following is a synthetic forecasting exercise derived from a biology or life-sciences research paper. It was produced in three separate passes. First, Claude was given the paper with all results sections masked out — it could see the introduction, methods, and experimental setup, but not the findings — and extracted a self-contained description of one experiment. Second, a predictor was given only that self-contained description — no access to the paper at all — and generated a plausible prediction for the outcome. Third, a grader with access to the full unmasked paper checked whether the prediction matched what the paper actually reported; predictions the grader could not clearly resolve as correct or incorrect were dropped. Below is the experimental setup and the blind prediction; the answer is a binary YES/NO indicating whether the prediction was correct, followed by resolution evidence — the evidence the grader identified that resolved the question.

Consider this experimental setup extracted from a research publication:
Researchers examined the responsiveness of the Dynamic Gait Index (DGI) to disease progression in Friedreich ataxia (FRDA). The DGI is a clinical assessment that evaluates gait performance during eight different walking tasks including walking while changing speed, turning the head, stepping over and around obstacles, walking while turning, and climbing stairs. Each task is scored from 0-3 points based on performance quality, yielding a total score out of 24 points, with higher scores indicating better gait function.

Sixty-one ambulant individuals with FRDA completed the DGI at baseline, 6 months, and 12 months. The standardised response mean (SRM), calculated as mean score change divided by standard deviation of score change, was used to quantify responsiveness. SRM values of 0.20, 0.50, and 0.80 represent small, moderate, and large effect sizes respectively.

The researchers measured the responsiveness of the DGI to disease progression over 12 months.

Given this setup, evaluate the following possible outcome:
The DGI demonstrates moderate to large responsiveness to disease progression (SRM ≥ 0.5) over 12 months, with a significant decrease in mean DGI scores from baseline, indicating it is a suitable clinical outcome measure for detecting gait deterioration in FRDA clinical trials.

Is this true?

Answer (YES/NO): NO